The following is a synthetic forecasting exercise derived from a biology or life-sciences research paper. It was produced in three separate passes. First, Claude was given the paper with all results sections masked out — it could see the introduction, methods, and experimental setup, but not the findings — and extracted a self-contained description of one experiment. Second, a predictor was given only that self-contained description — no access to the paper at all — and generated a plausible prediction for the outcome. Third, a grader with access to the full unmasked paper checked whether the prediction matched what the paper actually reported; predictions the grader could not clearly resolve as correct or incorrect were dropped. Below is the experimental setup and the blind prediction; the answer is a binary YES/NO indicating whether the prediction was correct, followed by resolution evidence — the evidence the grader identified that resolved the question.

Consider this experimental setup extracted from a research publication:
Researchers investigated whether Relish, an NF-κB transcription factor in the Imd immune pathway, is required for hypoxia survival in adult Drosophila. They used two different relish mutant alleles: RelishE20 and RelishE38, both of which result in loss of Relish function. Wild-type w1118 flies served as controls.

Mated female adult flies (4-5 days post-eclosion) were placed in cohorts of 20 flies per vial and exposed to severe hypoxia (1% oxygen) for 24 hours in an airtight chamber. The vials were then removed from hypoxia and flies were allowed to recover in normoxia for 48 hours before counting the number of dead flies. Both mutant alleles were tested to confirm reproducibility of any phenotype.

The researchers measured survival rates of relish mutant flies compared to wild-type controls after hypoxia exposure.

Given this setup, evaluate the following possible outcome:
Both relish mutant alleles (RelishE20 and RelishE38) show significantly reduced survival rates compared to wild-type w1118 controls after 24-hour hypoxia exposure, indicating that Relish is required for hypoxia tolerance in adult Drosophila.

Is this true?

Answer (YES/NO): YES